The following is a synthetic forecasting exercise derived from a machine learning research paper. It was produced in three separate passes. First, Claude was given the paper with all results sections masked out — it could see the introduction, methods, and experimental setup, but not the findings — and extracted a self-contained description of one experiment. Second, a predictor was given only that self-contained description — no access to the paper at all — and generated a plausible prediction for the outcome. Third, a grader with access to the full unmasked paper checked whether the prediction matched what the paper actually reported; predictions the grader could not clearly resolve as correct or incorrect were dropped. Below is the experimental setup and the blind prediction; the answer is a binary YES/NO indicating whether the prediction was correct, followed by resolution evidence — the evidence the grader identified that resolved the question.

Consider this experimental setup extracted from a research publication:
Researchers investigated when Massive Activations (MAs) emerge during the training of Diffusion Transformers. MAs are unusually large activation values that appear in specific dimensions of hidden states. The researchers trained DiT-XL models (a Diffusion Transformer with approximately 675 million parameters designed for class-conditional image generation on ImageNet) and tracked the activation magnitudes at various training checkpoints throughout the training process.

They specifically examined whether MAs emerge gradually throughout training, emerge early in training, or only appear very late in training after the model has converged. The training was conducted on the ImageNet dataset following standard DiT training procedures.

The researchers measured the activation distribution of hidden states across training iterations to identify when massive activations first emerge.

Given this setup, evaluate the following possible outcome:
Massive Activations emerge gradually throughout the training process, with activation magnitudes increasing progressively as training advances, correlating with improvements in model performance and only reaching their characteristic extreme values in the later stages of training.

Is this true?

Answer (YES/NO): NO